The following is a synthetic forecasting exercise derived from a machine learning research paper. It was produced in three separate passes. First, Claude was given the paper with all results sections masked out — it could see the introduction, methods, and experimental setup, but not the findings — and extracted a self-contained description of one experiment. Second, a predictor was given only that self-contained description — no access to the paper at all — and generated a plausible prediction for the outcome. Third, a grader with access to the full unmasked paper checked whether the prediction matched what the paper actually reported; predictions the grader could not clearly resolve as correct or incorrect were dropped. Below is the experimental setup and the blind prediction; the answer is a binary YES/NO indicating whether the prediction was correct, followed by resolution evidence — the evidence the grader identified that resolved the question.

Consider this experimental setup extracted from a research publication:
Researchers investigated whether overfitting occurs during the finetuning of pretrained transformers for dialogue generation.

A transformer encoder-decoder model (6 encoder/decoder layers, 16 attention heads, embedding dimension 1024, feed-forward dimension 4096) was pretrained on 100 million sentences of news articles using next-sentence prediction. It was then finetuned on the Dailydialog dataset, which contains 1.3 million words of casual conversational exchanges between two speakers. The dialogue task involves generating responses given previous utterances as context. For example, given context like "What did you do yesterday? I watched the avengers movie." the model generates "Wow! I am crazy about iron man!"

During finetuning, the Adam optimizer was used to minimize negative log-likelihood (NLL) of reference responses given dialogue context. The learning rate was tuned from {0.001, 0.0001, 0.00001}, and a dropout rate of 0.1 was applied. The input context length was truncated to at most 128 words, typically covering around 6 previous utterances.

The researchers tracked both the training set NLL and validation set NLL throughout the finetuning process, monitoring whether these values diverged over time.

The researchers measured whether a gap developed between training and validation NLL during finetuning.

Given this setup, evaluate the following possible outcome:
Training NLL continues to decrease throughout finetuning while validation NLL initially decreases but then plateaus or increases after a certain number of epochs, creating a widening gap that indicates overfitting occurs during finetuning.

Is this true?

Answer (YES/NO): YES